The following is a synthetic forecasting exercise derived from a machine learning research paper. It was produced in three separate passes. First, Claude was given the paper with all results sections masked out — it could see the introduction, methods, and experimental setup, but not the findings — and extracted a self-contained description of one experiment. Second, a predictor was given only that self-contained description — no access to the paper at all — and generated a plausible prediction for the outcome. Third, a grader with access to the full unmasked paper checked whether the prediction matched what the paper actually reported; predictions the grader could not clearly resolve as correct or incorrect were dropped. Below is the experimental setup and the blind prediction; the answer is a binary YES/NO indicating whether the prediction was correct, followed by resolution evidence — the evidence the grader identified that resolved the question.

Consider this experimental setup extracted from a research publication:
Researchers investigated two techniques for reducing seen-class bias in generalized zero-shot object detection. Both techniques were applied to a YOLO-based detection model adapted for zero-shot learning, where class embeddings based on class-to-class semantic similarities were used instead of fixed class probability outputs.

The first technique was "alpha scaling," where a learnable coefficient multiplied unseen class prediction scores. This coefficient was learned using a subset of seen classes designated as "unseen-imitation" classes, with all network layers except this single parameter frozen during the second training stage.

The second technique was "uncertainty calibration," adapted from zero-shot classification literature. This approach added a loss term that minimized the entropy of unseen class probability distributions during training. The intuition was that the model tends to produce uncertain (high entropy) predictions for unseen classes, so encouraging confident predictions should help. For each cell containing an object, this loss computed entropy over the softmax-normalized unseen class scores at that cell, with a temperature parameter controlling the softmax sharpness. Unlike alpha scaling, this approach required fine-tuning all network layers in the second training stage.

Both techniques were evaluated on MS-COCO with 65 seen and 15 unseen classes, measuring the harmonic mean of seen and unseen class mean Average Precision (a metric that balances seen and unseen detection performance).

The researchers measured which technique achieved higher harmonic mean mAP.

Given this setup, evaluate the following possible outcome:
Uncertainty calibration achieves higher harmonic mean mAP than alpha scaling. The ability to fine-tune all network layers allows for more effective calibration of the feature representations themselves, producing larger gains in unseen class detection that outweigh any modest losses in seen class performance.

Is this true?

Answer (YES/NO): NO